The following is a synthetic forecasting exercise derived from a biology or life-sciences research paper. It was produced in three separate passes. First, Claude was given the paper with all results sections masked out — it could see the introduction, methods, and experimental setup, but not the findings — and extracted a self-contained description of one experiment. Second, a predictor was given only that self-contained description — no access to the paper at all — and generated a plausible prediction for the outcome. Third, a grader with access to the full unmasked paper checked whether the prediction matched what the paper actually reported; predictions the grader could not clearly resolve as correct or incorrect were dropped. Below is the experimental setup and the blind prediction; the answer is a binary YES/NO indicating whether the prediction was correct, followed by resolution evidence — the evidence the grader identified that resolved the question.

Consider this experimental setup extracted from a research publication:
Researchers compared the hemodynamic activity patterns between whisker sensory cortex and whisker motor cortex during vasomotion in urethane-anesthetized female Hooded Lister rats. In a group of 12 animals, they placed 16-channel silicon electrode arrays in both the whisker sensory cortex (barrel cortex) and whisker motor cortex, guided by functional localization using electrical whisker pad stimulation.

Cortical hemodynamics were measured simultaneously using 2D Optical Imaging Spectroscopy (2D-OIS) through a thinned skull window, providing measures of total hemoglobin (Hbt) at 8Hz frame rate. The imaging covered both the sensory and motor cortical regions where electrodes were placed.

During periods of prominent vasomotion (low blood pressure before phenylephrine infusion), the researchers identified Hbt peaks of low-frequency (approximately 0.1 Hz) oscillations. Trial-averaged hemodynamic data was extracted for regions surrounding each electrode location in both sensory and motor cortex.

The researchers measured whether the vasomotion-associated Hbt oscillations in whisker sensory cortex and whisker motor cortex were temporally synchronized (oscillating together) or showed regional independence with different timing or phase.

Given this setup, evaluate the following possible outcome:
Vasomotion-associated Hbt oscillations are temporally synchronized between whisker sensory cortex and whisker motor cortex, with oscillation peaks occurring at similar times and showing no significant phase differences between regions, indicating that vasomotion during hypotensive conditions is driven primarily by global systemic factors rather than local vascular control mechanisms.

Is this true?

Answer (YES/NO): NO